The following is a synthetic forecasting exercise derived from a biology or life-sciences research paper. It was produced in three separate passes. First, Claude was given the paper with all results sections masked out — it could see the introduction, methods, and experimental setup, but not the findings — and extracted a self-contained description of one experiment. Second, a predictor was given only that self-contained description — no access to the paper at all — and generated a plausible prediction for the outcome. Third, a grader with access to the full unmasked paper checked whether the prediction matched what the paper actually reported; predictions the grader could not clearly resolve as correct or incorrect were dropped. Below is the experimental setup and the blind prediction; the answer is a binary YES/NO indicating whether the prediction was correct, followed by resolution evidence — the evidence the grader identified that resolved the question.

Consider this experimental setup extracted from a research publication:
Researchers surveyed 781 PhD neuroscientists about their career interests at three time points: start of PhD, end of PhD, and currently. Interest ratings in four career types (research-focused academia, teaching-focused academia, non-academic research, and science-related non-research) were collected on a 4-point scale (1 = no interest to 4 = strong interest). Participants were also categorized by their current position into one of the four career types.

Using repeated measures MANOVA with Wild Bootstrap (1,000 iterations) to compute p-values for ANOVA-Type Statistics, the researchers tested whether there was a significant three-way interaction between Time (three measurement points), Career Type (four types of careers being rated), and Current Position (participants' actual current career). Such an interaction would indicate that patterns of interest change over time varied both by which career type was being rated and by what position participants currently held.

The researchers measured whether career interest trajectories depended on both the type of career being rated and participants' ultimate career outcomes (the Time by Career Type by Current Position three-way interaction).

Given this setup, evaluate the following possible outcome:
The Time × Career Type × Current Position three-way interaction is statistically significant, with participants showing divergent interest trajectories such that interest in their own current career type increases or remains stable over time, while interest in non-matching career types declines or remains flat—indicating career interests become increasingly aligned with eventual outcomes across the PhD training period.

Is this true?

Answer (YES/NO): NO